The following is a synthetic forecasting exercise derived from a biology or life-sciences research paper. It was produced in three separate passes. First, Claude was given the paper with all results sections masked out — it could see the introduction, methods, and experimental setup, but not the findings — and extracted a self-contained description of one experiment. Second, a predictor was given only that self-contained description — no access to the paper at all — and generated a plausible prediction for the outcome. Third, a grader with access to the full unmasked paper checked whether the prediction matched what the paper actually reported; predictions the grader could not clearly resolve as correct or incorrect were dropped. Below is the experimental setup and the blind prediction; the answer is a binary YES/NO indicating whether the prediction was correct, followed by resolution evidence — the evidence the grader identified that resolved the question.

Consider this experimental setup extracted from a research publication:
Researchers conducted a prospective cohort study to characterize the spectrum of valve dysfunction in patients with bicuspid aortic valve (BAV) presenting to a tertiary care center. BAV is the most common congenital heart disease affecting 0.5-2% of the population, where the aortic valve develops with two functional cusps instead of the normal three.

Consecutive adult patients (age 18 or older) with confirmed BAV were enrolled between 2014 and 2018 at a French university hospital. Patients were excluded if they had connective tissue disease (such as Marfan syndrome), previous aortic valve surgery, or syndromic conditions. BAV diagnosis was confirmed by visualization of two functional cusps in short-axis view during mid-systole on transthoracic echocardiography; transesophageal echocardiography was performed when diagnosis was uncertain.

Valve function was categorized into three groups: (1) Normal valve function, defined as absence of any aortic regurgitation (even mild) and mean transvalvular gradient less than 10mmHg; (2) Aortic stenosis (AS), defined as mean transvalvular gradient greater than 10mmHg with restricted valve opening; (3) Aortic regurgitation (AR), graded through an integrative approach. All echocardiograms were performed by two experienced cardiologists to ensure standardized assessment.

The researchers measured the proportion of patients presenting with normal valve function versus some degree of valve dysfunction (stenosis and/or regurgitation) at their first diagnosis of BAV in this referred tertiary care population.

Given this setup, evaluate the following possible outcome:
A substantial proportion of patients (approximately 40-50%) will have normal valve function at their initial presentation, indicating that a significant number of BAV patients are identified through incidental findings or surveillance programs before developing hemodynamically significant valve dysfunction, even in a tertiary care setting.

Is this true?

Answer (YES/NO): NO